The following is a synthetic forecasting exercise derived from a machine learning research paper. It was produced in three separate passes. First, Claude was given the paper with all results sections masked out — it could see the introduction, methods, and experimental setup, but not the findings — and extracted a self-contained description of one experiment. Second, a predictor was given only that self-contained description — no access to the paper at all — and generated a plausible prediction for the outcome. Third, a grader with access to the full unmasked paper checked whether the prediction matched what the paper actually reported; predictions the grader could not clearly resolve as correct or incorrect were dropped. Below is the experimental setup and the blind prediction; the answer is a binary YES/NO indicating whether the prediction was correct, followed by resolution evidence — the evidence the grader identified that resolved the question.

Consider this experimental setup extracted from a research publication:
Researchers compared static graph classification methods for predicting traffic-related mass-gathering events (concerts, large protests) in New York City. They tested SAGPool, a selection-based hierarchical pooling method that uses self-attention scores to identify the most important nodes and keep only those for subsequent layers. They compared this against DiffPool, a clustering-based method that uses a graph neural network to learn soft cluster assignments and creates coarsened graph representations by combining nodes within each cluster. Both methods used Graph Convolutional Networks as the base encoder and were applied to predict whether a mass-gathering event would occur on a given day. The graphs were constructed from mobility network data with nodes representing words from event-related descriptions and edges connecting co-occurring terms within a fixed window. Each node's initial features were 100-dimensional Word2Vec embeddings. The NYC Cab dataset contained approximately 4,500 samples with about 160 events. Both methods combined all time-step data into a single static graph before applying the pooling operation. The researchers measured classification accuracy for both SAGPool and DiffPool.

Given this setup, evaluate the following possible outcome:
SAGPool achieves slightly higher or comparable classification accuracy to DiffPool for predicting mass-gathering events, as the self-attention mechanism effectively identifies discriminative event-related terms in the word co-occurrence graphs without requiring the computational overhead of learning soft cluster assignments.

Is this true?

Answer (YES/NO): YES